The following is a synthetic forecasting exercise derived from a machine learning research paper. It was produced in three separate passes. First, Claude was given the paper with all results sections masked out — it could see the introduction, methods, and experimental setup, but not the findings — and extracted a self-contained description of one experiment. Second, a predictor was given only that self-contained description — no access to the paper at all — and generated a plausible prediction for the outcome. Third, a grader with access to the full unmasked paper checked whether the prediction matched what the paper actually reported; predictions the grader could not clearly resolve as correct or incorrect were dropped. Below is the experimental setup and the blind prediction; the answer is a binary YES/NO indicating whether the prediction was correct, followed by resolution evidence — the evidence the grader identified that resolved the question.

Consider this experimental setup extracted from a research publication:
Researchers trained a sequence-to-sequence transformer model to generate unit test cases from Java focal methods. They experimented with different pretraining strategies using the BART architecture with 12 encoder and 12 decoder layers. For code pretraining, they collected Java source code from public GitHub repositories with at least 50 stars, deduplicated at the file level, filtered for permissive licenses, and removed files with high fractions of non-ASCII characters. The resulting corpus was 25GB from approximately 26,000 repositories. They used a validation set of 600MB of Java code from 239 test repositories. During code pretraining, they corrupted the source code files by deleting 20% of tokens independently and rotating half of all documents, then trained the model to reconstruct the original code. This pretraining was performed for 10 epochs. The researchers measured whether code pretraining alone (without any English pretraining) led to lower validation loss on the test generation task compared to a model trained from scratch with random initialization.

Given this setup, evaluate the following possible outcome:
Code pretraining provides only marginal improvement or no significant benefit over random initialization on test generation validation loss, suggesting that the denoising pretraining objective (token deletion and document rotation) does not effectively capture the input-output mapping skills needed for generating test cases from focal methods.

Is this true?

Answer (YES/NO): NO